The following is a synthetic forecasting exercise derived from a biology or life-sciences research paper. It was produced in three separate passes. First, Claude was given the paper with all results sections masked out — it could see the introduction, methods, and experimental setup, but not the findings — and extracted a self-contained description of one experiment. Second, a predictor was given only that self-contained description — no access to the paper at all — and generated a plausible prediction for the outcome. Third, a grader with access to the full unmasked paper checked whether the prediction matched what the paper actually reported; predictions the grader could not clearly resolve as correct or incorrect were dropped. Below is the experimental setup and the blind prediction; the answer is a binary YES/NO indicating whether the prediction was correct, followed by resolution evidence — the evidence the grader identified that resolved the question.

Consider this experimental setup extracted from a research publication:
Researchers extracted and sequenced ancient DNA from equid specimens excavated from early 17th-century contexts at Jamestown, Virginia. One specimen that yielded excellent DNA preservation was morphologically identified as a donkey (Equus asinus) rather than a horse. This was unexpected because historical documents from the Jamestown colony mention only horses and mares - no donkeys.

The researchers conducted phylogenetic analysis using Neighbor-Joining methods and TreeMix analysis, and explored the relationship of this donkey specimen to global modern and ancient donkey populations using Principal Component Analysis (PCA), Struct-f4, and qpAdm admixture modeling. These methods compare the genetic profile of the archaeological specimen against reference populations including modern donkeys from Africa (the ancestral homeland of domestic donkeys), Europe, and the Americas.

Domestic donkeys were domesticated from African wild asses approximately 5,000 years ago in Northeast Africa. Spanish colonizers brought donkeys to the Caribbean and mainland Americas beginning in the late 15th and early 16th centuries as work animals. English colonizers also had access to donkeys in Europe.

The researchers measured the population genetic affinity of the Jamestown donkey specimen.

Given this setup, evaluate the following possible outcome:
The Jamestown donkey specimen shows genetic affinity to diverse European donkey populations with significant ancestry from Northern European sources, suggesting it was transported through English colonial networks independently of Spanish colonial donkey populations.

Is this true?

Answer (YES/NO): NO